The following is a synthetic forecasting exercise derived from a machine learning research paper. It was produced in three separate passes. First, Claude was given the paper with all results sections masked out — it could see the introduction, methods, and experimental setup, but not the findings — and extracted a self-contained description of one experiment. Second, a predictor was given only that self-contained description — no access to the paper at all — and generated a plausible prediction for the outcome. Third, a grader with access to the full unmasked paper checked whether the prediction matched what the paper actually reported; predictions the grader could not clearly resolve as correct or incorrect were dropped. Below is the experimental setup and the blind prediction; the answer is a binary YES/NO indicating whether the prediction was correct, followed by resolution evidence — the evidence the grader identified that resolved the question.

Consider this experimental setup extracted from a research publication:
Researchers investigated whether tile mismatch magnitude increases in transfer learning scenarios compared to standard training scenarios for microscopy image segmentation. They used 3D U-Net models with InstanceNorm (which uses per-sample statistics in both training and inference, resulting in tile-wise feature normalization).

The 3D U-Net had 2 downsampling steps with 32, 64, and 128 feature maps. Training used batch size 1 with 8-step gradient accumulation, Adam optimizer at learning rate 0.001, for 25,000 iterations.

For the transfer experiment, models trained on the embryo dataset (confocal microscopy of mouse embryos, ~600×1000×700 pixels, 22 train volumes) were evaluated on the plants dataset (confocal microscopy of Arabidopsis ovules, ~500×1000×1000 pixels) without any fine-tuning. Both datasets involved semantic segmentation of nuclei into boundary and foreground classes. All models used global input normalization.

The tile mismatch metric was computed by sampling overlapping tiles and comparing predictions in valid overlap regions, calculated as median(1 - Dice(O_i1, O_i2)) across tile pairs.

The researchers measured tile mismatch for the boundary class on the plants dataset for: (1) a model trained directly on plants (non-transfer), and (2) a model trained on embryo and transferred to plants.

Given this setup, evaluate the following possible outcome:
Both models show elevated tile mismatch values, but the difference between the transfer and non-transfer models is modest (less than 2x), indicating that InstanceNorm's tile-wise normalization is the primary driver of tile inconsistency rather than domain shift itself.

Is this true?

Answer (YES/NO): NO